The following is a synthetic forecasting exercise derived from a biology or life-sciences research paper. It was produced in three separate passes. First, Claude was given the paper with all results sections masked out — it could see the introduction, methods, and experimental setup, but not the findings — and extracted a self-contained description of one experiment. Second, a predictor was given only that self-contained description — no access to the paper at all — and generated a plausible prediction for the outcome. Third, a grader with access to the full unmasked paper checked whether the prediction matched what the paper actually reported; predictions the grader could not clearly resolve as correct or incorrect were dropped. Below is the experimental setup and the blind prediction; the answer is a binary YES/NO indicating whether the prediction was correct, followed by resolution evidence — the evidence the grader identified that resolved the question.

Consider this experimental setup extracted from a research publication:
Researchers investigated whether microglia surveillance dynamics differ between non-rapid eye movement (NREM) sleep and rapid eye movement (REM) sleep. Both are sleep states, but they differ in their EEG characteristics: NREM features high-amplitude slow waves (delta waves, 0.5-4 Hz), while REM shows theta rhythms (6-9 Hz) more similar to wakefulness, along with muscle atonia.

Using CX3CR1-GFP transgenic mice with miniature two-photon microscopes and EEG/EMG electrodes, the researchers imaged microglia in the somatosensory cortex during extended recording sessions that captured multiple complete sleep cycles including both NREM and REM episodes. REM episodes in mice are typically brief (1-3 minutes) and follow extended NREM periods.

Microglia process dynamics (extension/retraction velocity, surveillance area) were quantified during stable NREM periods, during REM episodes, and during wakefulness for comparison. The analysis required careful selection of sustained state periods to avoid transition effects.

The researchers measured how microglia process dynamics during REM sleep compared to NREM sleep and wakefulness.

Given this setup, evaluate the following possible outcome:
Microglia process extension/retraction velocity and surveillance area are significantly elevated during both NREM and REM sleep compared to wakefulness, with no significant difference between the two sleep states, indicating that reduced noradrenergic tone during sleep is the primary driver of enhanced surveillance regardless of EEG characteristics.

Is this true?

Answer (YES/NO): NO